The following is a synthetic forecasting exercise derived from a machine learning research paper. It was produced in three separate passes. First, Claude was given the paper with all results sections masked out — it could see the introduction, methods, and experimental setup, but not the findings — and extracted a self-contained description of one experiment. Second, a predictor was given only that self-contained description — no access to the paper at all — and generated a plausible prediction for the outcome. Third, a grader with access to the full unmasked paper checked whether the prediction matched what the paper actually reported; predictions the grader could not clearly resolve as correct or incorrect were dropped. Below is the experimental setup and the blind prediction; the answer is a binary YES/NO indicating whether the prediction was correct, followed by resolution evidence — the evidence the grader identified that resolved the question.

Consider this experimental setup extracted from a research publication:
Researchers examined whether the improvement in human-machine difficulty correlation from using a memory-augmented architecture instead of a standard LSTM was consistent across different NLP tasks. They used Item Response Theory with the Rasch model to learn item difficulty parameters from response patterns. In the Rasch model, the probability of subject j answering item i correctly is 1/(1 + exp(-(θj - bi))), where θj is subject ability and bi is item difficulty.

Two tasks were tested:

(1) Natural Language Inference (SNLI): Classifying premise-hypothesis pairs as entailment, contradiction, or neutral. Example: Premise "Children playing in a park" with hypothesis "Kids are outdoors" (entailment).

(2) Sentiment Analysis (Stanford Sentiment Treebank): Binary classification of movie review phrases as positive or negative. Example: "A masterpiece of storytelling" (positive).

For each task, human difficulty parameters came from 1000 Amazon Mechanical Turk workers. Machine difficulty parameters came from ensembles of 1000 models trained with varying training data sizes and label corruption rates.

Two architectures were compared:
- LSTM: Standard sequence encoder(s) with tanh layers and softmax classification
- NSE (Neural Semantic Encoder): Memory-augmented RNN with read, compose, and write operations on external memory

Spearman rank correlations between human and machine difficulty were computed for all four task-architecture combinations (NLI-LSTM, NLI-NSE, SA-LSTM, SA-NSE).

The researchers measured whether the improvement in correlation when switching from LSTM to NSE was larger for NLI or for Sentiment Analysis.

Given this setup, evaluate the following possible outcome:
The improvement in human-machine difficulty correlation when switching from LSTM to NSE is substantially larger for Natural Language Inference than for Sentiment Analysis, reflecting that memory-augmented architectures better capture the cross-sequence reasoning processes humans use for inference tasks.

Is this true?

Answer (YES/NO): NO